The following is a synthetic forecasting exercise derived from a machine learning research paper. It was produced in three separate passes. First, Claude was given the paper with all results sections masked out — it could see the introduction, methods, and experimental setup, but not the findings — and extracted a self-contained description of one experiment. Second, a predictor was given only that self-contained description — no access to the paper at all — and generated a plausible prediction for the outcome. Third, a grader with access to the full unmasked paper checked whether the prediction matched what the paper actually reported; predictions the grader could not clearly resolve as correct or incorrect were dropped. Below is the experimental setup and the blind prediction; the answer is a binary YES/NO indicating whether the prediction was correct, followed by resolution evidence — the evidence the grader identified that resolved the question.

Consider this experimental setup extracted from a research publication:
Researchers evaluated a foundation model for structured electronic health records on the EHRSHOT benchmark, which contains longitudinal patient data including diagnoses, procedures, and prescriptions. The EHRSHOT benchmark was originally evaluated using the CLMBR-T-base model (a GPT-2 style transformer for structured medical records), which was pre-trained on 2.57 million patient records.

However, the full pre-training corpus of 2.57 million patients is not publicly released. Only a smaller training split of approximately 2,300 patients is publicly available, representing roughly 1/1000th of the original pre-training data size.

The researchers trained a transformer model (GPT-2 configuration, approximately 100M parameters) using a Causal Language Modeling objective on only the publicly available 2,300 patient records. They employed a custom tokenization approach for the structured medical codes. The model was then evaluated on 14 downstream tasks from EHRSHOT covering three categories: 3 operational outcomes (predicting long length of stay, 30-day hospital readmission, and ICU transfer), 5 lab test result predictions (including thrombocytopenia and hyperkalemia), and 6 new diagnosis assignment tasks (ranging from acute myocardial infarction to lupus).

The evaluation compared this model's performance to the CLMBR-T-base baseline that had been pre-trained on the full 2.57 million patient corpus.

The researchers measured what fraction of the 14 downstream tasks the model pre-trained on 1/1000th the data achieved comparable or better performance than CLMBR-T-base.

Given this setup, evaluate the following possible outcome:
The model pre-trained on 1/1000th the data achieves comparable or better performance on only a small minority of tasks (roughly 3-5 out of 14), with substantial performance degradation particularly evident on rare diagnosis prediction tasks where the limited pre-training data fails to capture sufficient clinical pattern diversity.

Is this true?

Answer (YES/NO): NO